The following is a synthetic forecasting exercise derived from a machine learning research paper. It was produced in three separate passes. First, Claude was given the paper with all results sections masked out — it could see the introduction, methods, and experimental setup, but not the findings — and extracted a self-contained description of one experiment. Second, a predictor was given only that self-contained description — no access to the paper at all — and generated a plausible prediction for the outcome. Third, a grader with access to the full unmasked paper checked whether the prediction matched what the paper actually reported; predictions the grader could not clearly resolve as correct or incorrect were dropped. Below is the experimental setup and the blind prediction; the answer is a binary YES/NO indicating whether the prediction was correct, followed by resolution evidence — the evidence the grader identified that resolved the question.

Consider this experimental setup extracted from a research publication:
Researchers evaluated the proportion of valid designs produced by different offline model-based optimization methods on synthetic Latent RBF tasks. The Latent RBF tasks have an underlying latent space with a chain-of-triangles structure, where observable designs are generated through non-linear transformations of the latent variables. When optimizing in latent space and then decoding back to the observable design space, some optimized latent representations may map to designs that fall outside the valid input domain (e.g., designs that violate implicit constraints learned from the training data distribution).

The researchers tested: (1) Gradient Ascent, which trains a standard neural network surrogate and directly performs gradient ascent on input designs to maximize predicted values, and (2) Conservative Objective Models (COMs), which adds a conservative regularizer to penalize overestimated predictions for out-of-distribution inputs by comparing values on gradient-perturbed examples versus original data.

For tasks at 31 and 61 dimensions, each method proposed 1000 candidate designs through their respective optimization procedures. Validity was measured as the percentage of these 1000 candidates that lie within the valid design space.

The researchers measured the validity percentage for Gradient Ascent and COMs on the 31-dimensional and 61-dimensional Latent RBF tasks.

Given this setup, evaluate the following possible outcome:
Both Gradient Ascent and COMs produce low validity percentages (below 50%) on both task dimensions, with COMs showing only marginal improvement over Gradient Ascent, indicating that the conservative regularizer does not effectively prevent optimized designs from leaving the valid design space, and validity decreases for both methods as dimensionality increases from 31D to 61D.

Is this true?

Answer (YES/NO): NO